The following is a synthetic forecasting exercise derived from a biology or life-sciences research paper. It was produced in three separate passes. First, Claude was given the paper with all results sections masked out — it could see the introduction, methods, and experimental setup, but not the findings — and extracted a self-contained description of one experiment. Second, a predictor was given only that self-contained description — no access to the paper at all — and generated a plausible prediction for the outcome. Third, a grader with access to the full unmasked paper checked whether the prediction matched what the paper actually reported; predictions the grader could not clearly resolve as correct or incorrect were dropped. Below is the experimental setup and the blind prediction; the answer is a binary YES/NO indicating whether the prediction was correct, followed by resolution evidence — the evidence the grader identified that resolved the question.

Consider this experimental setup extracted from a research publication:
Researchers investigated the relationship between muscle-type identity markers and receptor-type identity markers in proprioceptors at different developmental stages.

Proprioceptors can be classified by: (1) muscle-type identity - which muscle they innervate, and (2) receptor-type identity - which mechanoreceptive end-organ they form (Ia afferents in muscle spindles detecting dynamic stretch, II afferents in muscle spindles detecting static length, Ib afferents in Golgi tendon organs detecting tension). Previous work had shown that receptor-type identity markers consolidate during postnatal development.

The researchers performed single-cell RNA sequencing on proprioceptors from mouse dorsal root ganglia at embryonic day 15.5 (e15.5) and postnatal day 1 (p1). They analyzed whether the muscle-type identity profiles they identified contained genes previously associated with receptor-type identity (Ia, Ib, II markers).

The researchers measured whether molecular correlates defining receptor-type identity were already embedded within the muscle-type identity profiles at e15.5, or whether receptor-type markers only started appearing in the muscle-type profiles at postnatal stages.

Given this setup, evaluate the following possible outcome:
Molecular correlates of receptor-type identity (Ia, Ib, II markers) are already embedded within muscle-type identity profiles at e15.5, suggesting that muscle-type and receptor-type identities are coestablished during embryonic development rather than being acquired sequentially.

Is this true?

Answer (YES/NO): NO